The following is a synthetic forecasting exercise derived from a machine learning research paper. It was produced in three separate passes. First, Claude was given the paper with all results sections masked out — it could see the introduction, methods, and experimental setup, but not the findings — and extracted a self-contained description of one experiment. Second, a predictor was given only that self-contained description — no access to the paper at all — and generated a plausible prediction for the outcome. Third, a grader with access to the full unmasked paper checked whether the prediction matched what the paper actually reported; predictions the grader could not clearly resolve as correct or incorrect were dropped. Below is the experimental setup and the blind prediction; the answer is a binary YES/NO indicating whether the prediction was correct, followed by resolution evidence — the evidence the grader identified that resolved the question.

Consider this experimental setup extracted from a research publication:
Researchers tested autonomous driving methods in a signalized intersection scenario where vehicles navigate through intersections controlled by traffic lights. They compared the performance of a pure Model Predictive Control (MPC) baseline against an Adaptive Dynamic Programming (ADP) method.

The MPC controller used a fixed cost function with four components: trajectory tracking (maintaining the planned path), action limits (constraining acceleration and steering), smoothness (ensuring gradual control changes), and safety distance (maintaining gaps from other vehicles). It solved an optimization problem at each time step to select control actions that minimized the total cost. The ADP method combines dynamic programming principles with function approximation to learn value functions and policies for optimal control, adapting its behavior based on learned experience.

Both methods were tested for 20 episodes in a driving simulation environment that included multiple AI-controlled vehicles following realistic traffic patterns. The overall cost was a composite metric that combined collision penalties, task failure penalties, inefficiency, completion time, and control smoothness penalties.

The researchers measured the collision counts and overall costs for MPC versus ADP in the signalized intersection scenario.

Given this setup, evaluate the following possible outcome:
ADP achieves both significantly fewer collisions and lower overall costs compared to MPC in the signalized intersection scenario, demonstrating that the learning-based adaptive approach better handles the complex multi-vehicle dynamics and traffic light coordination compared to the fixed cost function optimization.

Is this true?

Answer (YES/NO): NO